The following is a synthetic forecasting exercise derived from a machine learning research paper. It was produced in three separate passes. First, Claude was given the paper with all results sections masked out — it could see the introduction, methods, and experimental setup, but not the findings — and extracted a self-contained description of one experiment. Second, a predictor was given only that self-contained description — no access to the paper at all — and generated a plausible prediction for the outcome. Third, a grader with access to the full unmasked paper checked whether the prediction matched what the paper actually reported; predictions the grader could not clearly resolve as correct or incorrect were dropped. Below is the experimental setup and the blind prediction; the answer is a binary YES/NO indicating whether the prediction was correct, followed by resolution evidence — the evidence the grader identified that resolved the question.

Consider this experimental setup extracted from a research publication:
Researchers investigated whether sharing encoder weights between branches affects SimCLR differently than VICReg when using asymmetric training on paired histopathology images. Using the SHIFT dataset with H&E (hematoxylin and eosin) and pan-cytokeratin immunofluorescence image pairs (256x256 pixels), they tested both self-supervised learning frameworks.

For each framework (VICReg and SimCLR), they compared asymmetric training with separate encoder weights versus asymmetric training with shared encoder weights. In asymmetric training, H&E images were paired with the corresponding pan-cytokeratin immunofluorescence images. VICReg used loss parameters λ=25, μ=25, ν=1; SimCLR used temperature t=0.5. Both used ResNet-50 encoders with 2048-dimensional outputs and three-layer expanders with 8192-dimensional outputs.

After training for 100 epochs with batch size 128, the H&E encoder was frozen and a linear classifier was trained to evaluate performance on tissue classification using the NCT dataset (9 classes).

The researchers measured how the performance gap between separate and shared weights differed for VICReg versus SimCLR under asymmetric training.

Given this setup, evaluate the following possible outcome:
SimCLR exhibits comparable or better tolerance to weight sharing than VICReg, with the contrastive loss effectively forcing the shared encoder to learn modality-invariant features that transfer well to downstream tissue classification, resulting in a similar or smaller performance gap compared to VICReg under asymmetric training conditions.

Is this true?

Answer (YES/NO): YES